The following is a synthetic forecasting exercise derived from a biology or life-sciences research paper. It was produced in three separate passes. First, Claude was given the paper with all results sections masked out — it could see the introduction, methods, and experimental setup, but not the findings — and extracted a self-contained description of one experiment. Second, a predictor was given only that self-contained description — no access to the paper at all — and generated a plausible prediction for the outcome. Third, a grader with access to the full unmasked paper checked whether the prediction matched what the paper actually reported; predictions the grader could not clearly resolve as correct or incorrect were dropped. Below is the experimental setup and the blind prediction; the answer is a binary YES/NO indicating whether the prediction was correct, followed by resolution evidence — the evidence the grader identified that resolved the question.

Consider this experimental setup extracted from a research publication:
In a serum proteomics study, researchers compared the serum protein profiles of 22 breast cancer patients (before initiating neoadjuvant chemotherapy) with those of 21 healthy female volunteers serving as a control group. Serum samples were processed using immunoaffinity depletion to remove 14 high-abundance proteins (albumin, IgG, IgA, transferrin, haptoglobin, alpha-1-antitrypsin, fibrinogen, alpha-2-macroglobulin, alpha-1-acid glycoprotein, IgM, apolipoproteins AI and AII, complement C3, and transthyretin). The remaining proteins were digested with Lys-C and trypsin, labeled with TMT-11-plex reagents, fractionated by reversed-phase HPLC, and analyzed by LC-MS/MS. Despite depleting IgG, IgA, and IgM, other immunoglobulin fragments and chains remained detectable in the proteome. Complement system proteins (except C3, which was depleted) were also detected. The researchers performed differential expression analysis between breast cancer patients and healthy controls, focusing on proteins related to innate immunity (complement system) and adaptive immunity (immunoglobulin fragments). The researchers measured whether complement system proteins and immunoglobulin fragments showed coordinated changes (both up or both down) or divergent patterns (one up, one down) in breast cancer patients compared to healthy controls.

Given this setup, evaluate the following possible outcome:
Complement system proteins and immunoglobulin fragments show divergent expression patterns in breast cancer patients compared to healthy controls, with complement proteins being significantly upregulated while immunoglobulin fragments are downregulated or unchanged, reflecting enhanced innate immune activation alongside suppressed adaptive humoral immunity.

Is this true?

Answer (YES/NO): YES